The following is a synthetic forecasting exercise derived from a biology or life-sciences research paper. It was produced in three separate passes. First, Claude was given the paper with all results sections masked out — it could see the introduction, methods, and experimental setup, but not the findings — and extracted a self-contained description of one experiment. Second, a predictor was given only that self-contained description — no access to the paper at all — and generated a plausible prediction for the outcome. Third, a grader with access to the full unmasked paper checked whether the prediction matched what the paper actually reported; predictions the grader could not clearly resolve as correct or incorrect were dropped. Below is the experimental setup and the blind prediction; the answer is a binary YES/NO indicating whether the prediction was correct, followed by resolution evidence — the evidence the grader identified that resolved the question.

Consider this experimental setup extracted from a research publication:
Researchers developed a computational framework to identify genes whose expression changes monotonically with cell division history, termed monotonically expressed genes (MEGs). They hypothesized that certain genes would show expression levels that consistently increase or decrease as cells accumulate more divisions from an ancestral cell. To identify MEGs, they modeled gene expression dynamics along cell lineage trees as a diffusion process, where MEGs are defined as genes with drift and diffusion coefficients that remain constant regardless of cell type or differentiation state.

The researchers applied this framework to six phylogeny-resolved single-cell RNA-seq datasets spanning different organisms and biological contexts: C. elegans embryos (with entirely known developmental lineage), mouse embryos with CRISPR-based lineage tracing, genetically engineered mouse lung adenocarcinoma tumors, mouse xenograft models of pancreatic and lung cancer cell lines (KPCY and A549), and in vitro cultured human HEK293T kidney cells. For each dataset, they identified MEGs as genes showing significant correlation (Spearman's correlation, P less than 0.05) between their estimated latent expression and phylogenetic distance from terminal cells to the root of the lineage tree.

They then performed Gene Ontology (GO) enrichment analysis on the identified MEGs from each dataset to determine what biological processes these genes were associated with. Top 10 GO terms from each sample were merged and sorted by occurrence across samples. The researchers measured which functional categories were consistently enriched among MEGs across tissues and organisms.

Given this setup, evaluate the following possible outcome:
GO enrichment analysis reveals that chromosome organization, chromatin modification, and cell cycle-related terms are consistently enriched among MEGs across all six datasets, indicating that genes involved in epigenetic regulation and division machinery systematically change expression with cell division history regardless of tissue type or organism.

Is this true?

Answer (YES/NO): NO